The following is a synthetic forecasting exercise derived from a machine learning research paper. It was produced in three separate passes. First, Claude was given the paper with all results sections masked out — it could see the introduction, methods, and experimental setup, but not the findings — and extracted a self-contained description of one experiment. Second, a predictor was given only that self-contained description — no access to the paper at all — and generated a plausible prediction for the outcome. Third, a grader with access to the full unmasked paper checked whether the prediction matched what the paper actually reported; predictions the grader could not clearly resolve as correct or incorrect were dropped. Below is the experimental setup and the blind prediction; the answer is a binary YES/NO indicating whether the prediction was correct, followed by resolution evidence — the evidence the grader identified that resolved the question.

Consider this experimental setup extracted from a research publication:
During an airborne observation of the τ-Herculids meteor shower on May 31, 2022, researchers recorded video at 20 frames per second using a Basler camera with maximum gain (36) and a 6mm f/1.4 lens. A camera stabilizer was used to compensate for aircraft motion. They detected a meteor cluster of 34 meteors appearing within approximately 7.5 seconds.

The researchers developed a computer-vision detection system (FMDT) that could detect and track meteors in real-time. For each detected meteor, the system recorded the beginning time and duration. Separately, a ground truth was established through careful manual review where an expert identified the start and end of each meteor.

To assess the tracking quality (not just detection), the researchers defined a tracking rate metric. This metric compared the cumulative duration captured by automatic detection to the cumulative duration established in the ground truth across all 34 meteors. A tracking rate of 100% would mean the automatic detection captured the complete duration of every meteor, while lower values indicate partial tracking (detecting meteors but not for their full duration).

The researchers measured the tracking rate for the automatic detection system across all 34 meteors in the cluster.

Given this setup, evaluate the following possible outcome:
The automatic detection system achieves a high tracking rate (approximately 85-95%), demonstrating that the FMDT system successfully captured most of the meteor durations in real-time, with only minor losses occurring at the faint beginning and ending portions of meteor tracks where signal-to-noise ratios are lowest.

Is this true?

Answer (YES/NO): NO